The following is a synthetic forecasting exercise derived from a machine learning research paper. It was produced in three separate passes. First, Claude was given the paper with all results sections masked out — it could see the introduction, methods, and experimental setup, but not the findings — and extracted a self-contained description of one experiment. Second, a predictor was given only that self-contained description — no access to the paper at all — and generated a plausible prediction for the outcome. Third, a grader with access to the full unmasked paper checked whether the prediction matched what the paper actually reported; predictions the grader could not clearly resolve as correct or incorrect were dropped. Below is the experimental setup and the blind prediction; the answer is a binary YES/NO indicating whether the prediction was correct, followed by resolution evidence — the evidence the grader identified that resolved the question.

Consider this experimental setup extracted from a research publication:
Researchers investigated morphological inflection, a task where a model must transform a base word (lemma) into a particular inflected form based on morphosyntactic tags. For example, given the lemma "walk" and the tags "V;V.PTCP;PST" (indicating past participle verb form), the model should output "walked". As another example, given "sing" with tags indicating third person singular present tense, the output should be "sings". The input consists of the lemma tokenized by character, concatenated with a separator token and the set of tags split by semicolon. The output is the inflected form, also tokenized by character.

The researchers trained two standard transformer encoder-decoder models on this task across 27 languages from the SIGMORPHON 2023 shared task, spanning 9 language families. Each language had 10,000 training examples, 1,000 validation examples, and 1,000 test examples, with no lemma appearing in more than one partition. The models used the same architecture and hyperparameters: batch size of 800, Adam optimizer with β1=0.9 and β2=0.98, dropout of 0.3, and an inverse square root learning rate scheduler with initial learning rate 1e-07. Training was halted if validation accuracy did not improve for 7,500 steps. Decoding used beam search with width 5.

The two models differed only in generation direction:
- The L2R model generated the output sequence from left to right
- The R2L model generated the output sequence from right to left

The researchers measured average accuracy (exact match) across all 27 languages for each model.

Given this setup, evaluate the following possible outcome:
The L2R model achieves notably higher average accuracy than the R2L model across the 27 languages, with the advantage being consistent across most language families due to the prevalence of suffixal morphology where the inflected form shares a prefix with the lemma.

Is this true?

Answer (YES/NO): NO